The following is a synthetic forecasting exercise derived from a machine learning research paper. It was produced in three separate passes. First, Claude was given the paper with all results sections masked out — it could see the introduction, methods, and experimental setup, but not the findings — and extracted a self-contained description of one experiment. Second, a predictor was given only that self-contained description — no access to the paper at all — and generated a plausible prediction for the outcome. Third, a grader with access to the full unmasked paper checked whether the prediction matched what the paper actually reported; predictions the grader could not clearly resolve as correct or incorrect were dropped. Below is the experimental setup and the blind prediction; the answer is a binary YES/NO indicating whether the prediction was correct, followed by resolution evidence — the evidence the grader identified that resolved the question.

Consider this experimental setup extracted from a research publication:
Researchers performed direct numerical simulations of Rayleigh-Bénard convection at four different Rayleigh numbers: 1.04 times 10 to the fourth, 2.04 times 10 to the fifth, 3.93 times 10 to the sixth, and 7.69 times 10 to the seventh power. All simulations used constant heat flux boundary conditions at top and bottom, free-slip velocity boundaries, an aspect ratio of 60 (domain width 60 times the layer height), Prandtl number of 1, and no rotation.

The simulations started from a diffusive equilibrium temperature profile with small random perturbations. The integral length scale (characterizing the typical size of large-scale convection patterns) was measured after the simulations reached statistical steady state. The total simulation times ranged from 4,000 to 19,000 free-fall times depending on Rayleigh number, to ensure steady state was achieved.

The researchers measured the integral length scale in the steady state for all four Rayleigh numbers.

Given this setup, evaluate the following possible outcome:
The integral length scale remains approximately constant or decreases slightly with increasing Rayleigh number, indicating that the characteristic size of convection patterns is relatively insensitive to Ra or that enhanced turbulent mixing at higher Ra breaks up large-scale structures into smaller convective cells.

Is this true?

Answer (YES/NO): YES